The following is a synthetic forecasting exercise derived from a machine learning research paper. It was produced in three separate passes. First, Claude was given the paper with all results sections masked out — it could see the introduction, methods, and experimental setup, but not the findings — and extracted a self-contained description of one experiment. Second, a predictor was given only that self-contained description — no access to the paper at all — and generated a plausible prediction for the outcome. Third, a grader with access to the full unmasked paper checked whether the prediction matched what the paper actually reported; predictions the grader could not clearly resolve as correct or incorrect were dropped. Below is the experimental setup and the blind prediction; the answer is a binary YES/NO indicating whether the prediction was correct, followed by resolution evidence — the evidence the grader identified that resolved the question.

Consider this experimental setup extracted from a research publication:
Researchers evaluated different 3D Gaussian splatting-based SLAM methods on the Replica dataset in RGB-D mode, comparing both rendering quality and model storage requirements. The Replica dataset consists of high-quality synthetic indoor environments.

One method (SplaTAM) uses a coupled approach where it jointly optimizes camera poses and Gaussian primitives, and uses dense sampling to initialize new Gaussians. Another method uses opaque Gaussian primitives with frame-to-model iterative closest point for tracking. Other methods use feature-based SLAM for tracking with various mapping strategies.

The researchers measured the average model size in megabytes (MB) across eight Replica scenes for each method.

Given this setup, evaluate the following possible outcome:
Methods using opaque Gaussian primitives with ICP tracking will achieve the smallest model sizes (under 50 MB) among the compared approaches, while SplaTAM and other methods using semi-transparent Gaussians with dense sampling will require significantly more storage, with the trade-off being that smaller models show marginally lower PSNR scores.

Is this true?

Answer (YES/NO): NO